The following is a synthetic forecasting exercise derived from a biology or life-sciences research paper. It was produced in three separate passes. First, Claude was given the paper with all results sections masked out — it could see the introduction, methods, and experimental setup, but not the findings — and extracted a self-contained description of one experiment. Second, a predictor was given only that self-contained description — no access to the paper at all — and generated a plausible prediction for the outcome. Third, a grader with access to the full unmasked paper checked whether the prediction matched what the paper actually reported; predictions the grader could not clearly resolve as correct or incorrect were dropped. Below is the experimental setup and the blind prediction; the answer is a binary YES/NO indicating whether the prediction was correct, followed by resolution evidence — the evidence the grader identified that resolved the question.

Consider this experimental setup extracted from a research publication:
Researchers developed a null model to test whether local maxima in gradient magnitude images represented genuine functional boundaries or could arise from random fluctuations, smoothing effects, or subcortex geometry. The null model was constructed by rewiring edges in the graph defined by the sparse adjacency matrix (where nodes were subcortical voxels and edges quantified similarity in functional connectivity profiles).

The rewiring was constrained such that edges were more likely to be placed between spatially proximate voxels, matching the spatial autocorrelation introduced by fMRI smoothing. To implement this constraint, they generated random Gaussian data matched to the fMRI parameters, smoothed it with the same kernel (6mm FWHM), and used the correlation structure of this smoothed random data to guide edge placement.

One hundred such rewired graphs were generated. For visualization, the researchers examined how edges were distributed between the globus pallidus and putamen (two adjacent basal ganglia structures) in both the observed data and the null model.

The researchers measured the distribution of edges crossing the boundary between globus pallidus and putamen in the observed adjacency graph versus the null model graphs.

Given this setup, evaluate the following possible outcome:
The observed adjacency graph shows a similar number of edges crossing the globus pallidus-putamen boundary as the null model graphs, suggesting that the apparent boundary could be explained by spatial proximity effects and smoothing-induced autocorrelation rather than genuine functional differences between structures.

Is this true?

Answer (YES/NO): NO